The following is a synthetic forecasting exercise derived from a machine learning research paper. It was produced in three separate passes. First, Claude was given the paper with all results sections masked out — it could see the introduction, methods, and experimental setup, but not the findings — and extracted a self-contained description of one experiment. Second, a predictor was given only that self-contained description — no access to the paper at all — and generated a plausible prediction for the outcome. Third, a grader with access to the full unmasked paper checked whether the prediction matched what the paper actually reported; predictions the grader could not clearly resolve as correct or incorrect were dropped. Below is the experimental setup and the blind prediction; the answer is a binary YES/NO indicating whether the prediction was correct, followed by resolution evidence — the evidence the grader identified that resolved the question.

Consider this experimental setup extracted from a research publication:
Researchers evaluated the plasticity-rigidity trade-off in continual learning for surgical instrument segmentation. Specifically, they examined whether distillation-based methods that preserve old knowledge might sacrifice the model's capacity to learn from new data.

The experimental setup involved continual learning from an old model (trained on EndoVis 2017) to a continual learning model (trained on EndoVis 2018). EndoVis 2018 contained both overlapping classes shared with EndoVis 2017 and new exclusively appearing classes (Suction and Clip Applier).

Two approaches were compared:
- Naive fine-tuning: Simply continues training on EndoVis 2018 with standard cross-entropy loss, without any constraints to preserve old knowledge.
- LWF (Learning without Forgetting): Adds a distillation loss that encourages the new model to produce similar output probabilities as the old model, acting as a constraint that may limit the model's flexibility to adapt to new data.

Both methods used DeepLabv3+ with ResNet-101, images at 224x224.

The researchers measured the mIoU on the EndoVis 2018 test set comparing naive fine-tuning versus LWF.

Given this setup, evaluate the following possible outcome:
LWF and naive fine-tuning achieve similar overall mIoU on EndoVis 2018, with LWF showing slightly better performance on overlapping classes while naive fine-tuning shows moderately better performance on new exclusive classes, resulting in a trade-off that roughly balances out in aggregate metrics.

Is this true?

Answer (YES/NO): NO